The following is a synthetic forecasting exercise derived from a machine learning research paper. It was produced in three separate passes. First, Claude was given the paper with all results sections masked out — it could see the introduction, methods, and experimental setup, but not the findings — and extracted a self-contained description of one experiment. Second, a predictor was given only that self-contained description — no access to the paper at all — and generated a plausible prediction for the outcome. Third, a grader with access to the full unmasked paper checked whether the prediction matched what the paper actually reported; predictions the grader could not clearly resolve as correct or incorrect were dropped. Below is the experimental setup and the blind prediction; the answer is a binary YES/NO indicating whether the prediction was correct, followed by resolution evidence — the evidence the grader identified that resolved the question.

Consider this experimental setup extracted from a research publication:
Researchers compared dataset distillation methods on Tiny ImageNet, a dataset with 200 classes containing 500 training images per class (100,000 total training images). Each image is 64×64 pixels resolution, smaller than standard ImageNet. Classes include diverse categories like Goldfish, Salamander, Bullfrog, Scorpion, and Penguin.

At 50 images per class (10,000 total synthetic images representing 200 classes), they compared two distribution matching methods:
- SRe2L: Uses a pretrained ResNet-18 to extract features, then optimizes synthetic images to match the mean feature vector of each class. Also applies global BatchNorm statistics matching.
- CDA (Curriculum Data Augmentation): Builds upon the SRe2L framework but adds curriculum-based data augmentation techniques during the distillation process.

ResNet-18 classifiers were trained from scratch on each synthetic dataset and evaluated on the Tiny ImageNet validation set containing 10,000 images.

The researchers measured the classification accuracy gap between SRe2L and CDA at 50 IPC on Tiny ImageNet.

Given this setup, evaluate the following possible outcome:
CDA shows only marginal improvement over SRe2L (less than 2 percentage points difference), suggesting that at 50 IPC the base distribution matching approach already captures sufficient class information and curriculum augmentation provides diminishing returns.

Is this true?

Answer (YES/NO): NO